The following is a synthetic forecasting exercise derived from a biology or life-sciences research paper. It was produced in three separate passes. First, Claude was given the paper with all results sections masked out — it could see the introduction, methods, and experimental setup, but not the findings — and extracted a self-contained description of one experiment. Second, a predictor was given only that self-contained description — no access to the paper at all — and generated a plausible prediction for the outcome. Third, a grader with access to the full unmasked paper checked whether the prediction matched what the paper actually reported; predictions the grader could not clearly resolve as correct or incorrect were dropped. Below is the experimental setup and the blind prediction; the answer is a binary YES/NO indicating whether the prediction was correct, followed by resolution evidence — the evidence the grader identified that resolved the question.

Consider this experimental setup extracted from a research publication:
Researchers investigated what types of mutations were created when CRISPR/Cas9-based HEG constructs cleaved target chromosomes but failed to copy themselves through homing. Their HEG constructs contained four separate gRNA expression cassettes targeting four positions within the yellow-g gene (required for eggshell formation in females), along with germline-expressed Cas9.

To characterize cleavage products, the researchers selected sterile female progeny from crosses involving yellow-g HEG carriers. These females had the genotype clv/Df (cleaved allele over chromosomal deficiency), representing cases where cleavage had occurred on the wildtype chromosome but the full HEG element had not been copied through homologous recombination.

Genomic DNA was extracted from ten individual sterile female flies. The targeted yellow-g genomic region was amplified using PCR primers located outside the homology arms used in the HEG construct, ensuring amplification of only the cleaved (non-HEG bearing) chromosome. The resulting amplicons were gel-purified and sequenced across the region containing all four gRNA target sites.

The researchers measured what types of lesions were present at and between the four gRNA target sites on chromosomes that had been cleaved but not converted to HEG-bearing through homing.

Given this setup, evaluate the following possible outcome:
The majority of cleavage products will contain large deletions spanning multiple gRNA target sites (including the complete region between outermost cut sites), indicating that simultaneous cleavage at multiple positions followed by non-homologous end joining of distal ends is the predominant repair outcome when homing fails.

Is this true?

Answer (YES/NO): NO